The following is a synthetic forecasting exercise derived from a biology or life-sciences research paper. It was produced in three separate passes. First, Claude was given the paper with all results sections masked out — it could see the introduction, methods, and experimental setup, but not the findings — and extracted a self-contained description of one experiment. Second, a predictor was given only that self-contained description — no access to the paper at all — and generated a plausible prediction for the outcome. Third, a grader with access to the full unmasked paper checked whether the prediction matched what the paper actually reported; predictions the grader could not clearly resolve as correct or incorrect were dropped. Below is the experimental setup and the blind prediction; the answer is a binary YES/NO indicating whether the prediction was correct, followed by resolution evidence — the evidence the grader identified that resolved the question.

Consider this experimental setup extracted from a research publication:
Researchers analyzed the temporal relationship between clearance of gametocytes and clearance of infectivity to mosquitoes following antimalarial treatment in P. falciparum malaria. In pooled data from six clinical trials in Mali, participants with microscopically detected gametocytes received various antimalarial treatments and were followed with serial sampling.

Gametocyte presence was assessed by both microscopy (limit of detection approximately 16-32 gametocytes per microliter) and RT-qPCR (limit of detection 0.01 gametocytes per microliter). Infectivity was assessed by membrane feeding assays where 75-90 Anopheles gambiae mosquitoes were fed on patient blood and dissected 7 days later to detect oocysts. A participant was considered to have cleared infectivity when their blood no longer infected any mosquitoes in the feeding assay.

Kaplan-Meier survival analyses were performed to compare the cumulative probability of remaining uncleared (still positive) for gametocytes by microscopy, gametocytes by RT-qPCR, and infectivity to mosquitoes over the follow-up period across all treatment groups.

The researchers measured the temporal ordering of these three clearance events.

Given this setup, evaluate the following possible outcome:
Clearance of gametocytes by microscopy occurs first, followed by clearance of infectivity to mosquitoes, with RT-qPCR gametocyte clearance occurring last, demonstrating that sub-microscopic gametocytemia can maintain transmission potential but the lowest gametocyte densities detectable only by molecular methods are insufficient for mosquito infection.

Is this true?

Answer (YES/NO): NO